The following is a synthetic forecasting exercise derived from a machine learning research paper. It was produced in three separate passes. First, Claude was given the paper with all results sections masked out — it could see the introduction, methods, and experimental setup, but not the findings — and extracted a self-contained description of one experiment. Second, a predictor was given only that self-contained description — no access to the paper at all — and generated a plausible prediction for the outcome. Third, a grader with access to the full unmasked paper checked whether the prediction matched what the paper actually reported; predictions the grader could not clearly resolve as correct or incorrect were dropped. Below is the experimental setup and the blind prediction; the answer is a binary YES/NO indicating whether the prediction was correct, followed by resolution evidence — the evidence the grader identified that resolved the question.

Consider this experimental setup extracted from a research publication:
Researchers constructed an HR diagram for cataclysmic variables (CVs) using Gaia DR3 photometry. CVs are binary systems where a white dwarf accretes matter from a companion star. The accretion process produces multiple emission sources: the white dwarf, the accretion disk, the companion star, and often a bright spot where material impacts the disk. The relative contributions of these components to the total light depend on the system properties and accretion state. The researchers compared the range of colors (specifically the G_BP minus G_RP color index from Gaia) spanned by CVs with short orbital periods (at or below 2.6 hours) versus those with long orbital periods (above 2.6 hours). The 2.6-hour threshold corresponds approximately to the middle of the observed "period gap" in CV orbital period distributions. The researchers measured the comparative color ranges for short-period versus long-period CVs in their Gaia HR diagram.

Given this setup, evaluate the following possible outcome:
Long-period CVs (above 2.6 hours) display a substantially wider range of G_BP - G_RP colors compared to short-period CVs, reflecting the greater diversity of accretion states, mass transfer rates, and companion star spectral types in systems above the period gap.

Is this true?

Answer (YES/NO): YES